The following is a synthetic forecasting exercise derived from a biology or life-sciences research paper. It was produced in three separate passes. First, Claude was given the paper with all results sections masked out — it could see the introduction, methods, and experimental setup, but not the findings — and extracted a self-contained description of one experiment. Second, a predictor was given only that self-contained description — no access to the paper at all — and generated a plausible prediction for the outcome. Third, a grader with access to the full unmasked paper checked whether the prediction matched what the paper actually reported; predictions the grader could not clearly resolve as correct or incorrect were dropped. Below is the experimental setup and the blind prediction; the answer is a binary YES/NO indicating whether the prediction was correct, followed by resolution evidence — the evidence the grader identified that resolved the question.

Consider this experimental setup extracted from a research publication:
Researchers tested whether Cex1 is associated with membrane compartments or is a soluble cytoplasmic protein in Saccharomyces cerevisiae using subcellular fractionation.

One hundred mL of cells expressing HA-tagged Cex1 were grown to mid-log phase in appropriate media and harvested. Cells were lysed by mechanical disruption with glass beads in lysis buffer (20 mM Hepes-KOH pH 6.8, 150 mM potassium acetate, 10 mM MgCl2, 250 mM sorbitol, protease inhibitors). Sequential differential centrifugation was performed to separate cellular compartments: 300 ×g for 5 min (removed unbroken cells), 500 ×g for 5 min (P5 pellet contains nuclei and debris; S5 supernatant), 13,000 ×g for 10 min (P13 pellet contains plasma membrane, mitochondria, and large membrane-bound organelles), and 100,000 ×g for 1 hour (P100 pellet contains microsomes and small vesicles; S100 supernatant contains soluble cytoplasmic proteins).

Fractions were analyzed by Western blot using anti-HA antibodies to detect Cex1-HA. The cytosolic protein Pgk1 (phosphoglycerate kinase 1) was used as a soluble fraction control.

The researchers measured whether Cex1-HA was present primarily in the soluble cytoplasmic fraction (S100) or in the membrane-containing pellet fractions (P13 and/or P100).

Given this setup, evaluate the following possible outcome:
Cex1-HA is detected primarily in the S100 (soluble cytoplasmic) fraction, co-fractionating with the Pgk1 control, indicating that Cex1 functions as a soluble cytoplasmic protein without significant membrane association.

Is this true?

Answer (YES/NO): NO